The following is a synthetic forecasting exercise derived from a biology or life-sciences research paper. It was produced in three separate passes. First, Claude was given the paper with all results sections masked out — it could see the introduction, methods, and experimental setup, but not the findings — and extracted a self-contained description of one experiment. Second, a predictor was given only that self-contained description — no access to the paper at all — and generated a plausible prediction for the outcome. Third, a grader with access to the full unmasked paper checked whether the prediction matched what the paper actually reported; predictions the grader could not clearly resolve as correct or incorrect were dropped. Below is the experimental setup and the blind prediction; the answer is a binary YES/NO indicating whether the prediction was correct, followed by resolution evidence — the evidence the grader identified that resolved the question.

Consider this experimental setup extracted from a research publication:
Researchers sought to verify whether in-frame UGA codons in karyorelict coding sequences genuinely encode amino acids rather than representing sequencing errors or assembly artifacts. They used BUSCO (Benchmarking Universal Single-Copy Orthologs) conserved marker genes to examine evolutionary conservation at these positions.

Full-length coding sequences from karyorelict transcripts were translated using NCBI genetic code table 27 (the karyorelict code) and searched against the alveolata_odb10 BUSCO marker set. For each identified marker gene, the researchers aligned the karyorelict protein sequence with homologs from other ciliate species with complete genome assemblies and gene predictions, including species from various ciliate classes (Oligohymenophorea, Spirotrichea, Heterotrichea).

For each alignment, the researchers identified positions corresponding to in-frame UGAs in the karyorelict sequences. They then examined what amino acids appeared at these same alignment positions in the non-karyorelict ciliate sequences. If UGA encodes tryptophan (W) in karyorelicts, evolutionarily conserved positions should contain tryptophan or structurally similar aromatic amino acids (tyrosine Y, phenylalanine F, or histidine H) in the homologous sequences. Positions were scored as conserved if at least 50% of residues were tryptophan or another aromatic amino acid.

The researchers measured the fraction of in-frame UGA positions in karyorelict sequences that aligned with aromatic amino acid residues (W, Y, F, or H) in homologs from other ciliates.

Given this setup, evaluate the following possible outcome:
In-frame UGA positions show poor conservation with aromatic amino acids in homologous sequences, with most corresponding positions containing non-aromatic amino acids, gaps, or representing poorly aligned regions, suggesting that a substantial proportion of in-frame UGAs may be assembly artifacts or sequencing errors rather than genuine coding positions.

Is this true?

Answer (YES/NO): NO